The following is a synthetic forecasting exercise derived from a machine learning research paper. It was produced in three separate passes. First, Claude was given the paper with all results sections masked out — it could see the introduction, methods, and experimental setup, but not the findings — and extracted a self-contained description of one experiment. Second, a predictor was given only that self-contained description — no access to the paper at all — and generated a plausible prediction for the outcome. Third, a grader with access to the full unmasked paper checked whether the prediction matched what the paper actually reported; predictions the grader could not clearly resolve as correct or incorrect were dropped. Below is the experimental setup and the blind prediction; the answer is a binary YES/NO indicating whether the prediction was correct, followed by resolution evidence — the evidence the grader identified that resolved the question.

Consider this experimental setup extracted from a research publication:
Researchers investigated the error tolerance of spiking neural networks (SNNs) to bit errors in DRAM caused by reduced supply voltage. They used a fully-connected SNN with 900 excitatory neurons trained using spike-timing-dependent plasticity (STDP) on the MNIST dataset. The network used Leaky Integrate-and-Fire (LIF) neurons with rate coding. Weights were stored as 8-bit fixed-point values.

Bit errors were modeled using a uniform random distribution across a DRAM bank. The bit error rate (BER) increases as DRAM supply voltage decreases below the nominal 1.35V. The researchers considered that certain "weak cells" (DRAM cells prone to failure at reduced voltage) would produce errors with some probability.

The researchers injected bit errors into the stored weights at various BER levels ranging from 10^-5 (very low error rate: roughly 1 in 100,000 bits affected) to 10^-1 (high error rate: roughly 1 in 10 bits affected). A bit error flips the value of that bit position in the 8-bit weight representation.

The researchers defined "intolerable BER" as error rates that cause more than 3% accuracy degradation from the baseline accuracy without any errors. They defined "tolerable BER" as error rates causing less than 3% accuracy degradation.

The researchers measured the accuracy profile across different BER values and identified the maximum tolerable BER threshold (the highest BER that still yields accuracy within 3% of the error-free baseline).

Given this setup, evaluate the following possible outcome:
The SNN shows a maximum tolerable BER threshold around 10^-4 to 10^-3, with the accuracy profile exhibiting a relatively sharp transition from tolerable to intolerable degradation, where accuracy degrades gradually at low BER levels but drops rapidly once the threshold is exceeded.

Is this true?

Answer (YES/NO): NO